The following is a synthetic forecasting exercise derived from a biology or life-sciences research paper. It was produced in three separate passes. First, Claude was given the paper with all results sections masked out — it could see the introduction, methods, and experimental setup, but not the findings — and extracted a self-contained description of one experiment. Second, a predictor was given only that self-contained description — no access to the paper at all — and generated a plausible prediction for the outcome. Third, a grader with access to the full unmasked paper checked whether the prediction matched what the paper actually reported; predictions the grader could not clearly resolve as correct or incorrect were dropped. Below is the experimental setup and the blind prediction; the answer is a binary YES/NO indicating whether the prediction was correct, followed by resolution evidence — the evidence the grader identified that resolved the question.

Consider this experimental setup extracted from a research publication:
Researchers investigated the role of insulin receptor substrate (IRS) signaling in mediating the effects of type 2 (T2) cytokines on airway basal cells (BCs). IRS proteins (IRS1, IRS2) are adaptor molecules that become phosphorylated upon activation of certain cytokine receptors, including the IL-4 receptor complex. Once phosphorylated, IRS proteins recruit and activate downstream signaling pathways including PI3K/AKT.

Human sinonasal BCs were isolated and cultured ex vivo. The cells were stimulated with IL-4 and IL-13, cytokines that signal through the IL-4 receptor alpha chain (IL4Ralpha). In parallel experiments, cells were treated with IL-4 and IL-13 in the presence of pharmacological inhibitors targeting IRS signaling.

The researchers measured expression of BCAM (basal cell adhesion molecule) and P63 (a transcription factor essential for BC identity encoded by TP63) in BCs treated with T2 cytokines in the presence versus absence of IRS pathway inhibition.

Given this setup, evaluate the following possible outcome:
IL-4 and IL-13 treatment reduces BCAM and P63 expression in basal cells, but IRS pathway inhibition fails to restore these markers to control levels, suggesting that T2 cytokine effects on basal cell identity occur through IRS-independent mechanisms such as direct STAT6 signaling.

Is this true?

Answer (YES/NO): NO